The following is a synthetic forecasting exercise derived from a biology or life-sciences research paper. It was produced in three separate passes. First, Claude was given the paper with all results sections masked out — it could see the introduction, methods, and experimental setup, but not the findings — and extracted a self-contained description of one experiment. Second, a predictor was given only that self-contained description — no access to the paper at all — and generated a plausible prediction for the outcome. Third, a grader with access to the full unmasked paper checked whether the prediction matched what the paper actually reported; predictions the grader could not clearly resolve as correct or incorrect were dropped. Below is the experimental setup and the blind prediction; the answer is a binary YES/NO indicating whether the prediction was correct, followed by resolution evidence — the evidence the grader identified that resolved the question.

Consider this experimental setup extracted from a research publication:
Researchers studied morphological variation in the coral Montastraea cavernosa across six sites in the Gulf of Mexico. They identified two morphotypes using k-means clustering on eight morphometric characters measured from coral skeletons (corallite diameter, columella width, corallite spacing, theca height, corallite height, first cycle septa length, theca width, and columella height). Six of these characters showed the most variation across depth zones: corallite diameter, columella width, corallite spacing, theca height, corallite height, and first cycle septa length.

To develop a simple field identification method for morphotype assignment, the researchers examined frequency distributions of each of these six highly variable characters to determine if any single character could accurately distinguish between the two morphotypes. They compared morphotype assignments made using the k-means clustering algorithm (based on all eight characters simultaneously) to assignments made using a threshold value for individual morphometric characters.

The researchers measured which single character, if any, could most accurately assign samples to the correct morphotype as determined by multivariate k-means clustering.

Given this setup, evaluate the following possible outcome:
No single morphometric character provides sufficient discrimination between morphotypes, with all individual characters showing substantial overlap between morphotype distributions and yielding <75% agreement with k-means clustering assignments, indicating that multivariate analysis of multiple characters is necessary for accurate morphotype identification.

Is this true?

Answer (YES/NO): NO